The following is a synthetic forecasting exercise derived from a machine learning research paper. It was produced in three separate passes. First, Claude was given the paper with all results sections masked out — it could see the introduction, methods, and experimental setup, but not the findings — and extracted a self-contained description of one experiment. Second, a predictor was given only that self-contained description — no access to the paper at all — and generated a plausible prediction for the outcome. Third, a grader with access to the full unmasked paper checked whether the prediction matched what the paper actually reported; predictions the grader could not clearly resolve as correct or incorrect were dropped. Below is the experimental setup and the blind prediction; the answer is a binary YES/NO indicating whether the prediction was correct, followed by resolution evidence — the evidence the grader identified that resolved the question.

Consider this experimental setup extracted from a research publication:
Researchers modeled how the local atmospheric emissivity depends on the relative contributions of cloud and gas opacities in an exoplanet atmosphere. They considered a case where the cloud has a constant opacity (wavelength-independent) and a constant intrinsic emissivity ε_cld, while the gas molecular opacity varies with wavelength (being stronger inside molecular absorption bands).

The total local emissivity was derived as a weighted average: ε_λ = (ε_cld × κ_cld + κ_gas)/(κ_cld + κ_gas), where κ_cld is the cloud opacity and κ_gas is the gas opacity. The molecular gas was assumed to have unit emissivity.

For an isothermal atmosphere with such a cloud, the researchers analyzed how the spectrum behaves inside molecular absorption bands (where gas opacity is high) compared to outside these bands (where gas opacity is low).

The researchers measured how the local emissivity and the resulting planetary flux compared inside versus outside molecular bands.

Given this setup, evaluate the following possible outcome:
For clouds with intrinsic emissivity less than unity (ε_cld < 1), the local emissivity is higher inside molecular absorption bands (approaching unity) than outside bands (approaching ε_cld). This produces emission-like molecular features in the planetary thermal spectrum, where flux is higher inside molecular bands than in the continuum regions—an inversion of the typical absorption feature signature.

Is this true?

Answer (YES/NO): YES